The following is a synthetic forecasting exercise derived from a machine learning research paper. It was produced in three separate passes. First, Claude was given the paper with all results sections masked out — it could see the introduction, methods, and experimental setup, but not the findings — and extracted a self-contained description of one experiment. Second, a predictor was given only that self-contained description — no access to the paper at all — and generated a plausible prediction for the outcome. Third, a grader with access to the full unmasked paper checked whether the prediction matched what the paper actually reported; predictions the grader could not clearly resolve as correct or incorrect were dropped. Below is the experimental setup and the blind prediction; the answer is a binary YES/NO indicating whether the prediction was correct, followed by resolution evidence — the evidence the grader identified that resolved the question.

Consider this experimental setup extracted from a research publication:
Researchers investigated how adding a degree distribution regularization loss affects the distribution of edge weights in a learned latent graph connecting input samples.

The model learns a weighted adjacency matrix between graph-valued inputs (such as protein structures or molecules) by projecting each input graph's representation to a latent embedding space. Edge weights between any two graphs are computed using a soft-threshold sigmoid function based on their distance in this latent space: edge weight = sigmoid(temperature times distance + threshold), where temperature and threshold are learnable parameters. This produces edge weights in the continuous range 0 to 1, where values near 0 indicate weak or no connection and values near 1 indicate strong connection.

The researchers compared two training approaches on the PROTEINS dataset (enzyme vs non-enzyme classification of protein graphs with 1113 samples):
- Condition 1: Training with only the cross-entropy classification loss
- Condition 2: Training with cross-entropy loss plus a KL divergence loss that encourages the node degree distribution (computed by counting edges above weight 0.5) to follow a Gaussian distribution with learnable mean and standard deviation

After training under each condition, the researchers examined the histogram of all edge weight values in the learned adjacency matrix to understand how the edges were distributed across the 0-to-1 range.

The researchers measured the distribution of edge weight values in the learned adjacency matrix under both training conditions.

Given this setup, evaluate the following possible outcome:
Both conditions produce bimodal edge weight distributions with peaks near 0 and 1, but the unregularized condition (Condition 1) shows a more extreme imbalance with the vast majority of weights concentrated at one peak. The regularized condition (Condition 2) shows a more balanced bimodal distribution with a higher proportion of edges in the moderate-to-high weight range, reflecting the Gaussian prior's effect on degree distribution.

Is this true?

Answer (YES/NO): NO